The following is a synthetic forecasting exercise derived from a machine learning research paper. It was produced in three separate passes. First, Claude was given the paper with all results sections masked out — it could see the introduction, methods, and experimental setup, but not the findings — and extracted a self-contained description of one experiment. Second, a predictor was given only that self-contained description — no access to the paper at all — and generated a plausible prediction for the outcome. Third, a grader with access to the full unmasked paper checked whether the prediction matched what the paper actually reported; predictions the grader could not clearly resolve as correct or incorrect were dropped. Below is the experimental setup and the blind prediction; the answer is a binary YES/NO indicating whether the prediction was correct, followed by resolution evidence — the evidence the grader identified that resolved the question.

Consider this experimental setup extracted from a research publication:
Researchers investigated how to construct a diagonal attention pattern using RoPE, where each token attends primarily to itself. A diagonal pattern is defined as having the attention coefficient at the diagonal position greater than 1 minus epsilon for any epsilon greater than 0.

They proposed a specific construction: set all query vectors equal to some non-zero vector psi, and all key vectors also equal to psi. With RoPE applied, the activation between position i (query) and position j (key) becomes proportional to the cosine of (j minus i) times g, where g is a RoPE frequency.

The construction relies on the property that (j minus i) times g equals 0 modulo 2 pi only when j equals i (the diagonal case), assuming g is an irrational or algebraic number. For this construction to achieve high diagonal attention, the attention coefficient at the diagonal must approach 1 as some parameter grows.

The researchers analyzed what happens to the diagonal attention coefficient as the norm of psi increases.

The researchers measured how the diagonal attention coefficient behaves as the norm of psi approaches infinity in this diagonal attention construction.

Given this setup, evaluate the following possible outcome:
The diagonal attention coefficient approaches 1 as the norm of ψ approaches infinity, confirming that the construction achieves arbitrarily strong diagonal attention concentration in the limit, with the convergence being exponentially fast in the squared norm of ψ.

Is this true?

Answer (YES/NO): YES